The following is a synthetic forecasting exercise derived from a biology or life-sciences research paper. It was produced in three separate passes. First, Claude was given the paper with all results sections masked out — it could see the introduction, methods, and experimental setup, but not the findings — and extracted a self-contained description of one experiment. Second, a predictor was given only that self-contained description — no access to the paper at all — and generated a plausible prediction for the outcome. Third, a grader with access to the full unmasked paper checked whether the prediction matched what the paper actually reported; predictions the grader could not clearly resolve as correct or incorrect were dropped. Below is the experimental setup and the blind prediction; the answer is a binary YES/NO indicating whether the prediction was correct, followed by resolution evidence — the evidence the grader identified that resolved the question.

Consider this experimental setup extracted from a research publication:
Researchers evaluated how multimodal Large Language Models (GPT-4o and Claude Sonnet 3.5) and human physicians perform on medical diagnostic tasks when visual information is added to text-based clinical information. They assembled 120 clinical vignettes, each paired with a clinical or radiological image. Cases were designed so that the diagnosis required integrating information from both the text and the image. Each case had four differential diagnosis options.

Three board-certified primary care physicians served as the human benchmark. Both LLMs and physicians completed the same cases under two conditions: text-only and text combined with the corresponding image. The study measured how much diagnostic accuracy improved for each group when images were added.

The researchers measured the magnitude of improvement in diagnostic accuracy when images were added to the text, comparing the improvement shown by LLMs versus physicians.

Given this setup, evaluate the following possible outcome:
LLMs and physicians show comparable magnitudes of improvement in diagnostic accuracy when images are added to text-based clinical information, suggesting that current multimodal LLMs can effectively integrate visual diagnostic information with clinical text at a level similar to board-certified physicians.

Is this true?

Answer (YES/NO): NO